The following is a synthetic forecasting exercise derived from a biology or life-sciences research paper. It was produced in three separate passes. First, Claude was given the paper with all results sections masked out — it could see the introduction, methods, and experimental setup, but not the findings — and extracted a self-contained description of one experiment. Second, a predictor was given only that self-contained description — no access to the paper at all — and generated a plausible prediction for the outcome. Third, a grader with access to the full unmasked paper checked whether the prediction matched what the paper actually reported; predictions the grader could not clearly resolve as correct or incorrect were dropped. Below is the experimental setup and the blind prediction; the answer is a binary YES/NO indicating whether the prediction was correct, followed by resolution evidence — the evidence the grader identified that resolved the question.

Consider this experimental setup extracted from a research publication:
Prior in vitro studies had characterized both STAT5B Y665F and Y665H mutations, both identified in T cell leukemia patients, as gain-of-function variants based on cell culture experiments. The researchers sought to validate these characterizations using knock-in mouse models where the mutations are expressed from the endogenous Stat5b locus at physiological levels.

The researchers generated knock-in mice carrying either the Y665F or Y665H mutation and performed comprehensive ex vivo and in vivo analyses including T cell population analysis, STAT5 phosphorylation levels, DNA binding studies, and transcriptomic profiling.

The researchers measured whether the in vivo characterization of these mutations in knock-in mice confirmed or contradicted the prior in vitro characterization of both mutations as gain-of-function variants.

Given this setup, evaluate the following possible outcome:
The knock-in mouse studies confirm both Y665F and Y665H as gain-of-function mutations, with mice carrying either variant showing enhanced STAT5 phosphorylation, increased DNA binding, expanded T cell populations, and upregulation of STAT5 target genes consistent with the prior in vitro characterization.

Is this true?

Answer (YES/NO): NO